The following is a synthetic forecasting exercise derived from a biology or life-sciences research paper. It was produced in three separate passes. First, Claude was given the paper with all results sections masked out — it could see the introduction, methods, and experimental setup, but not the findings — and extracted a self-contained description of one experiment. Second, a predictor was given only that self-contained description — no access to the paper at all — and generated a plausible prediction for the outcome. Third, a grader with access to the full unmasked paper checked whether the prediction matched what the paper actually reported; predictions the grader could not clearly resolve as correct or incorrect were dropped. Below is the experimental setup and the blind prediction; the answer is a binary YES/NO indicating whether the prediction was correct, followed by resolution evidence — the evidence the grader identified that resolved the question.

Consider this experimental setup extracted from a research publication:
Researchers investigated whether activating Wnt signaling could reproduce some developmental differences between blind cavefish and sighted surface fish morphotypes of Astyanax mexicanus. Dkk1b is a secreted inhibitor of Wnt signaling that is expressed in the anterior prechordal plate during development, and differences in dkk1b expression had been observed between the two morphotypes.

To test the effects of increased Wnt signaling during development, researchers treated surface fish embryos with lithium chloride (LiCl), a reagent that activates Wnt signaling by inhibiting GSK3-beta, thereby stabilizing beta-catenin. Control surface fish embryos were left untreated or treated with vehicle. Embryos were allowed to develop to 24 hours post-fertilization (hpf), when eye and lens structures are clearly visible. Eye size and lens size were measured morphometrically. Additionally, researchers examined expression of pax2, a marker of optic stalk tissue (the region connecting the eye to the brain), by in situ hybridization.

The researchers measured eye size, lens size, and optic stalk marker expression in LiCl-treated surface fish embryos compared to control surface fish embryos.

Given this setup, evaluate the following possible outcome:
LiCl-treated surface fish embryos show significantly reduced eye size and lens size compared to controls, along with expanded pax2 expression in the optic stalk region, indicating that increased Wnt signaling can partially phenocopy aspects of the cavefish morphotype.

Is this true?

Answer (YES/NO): YES